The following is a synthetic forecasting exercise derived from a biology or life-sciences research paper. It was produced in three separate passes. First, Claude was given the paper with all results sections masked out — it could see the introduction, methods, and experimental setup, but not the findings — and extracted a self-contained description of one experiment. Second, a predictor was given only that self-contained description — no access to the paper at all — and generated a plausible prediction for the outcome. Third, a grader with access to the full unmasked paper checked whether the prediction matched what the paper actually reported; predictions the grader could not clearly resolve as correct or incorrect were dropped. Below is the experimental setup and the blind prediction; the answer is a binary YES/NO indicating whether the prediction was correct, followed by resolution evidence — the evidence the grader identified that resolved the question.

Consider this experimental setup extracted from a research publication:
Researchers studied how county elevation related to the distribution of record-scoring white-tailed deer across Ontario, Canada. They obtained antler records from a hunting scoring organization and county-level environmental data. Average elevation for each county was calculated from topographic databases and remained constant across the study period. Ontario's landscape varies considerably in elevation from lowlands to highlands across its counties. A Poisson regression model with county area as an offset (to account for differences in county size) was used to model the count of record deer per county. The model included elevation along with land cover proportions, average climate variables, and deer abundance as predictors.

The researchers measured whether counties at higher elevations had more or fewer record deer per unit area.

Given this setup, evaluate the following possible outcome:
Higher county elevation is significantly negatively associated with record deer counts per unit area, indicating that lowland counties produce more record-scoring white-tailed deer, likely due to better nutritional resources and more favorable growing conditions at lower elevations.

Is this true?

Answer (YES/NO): NO